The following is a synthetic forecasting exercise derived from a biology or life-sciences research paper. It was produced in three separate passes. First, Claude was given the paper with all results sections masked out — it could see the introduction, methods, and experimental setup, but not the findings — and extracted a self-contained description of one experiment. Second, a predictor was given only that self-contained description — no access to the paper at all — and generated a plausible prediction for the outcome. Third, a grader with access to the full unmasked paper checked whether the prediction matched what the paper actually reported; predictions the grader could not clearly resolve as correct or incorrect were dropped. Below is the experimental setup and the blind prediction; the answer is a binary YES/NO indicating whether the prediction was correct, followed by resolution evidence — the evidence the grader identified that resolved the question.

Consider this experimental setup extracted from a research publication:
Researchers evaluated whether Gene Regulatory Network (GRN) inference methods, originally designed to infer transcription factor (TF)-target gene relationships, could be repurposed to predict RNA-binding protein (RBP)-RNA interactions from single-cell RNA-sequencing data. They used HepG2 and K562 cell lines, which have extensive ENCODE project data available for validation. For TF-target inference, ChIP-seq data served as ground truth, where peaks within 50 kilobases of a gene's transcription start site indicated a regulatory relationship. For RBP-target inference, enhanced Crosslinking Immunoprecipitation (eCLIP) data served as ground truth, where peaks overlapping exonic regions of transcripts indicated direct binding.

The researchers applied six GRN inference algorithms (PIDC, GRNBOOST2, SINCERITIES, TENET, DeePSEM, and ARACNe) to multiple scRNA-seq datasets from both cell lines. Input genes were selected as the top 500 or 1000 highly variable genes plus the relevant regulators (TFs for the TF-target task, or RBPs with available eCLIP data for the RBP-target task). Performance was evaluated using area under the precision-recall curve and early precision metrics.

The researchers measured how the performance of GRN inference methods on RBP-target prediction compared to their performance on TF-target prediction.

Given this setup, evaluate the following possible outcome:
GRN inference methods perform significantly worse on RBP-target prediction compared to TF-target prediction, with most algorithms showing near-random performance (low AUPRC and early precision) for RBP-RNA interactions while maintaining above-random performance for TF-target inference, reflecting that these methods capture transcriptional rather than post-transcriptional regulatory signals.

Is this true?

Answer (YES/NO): NO